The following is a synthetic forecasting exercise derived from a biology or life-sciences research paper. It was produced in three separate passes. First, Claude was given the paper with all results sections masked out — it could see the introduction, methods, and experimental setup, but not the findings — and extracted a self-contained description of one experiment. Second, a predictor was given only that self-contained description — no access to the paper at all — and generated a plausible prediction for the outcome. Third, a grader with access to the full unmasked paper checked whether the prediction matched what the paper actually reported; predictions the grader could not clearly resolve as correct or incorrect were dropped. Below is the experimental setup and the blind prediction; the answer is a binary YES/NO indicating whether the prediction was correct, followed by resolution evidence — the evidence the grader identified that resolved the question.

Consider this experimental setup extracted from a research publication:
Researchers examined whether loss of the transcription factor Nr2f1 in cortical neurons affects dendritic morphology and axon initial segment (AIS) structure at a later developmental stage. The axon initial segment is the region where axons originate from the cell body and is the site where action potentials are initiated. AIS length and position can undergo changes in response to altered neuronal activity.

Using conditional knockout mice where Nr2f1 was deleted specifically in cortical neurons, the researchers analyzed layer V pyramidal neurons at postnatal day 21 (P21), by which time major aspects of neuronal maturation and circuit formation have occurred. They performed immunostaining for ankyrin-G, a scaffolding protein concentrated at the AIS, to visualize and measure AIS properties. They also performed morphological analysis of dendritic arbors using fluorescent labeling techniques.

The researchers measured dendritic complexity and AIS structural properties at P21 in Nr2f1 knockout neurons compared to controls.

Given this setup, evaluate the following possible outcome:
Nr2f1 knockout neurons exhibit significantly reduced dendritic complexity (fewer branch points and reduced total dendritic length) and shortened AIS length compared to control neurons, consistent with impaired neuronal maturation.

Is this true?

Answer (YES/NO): NO